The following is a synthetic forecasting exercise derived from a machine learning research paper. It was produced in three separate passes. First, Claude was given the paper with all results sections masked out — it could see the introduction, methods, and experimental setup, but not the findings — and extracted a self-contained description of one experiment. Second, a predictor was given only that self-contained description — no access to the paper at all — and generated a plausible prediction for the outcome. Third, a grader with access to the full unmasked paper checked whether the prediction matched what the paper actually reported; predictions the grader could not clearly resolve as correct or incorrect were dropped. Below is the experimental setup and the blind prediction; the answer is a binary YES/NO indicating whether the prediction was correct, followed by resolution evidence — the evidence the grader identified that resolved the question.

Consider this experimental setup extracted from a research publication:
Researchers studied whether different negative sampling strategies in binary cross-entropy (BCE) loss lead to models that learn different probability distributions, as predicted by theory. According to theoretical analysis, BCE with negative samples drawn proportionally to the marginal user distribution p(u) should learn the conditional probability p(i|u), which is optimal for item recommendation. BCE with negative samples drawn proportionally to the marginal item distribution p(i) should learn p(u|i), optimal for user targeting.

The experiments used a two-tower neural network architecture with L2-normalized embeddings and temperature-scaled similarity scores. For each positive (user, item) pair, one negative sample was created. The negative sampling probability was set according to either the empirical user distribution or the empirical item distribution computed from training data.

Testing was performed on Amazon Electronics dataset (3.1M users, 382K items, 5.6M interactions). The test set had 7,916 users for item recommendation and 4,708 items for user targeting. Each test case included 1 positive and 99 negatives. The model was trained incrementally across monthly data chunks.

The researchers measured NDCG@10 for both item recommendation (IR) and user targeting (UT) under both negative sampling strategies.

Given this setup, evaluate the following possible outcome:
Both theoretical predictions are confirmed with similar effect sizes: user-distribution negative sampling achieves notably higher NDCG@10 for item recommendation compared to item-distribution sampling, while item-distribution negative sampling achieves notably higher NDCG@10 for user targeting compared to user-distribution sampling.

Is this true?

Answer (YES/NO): NO